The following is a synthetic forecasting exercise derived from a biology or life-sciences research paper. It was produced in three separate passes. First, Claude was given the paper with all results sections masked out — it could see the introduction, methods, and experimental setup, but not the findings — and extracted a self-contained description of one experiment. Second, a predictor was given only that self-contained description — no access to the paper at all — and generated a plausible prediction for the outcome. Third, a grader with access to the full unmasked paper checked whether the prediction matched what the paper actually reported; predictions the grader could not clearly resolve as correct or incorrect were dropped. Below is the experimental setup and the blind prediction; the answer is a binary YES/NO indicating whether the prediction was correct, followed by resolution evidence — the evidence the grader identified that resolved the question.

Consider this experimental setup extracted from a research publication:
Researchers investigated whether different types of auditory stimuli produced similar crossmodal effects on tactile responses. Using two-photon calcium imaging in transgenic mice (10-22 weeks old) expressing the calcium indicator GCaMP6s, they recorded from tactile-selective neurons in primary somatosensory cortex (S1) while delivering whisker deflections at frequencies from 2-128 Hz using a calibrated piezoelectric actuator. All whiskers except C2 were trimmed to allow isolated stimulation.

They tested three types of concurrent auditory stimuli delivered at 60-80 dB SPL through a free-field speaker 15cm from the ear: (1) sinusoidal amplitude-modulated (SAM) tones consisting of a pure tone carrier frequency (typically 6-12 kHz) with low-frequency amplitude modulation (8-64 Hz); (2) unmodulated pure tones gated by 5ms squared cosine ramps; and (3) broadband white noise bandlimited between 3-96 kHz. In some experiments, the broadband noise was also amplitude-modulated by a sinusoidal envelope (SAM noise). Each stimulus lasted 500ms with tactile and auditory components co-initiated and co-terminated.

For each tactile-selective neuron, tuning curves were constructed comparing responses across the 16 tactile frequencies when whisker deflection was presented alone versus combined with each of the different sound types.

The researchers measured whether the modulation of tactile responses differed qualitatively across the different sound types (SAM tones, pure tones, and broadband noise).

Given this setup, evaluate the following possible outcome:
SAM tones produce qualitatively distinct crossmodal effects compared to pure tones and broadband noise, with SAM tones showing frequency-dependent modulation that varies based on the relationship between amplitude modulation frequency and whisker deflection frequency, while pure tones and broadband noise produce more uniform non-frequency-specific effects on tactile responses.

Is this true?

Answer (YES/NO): NO